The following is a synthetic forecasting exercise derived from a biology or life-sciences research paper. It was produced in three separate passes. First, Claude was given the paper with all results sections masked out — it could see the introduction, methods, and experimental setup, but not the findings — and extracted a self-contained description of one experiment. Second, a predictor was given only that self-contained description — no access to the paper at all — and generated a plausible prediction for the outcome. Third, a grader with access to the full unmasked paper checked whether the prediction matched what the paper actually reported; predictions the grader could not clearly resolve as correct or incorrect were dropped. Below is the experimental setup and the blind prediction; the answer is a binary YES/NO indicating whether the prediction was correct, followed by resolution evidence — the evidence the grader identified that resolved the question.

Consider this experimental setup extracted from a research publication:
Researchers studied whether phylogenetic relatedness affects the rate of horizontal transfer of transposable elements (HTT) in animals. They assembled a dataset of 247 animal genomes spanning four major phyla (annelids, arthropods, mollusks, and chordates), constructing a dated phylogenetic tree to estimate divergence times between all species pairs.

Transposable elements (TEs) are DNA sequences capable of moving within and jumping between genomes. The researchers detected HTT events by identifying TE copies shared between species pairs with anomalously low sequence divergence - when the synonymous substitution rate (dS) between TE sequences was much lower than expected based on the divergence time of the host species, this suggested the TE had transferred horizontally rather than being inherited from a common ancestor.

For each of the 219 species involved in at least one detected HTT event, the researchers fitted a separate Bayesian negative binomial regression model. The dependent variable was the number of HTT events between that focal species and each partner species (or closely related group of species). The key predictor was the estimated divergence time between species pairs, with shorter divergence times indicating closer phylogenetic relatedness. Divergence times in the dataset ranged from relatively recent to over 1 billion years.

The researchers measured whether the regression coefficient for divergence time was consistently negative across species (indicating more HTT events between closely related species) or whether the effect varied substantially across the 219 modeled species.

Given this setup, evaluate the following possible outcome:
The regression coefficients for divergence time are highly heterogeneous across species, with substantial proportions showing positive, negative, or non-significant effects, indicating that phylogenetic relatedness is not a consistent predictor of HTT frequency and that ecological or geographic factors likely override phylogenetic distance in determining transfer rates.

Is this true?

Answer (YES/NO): NO